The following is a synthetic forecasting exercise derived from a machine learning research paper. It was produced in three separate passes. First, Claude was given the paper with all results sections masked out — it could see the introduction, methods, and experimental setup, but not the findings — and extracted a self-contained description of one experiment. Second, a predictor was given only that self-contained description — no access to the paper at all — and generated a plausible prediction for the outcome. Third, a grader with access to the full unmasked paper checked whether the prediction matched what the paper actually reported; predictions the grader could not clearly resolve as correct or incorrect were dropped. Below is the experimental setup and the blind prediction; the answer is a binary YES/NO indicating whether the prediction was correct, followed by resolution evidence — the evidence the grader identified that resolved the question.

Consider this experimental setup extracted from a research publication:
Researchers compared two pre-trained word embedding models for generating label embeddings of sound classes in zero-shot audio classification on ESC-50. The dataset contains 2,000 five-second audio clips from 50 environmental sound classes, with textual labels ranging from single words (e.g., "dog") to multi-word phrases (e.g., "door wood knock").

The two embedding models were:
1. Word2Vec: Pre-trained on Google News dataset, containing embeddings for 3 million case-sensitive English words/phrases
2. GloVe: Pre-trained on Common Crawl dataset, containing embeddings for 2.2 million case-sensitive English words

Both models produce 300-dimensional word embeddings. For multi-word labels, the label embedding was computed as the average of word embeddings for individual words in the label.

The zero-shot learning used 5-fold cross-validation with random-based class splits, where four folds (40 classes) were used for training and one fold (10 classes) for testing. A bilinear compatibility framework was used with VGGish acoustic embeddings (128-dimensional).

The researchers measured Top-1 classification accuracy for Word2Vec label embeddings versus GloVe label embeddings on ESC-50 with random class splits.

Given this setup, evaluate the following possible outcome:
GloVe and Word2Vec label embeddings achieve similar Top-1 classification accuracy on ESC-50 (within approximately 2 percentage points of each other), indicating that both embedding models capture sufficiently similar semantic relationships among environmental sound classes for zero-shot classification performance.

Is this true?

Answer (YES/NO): YES